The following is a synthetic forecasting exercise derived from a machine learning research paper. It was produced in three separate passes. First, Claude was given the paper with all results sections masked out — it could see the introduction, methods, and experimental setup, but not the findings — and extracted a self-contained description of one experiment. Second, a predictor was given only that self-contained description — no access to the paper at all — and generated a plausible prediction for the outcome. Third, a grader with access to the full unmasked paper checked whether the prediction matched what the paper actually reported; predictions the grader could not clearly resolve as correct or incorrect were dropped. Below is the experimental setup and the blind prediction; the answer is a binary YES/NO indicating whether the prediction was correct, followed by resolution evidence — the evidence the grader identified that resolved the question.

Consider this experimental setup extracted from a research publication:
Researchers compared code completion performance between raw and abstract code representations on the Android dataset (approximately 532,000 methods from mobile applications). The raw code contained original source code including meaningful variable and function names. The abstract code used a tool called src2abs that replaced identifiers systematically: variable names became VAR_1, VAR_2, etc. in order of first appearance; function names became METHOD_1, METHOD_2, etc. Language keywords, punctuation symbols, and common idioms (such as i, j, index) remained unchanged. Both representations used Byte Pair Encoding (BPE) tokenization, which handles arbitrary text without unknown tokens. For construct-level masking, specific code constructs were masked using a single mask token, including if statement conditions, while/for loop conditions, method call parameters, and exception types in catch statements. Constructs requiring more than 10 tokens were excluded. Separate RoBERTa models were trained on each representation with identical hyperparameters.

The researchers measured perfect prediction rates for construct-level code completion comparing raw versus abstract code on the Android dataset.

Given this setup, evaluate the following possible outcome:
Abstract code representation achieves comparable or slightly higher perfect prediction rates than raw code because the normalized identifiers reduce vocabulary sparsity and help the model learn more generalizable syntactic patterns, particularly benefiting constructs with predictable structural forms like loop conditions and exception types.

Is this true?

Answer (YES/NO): NO